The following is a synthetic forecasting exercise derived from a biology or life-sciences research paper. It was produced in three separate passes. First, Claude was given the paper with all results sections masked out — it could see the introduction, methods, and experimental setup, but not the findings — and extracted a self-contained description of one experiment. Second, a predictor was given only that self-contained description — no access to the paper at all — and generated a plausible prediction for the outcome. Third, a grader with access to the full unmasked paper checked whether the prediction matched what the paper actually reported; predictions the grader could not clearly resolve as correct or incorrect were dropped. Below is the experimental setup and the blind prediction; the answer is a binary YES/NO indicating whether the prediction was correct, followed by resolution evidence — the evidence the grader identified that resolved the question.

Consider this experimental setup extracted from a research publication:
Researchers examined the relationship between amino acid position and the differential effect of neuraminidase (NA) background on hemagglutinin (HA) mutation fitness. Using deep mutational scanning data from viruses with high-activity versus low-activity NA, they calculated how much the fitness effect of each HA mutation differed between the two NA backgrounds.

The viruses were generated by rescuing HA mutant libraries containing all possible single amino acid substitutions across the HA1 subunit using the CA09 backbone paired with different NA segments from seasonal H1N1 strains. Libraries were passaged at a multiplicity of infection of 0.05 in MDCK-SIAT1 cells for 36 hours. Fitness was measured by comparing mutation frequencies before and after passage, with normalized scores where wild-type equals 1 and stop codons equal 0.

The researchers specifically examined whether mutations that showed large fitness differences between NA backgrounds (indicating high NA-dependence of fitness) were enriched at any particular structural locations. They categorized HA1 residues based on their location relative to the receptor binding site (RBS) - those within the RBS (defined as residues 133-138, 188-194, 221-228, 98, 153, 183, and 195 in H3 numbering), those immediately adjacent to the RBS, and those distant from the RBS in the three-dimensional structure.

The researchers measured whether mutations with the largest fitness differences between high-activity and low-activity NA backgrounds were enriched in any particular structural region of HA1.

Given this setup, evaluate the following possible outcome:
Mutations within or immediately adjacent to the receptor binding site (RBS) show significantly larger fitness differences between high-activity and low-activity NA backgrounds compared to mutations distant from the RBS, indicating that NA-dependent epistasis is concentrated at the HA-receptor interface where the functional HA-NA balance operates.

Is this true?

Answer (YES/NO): YES